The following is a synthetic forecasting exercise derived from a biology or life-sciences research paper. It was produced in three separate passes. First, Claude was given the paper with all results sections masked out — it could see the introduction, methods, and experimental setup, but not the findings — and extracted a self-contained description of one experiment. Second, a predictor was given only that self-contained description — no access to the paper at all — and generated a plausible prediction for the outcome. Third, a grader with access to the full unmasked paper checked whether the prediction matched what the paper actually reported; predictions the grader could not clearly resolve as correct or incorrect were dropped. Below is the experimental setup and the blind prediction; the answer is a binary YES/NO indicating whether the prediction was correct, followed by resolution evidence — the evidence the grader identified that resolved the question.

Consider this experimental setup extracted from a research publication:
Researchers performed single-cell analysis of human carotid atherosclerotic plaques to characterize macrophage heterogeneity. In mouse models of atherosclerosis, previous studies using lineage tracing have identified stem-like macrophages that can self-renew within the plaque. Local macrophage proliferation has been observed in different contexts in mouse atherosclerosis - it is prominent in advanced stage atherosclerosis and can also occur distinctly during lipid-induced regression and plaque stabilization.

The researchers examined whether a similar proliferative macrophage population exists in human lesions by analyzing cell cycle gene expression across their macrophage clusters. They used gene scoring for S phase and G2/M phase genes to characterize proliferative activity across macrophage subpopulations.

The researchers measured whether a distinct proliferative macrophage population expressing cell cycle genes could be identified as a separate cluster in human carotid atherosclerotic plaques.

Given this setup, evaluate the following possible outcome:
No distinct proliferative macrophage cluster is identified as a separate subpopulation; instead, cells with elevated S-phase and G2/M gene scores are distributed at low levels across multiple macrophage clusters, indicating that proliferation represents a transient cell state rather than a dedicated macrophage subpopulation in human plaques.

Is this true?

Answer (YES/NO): NO